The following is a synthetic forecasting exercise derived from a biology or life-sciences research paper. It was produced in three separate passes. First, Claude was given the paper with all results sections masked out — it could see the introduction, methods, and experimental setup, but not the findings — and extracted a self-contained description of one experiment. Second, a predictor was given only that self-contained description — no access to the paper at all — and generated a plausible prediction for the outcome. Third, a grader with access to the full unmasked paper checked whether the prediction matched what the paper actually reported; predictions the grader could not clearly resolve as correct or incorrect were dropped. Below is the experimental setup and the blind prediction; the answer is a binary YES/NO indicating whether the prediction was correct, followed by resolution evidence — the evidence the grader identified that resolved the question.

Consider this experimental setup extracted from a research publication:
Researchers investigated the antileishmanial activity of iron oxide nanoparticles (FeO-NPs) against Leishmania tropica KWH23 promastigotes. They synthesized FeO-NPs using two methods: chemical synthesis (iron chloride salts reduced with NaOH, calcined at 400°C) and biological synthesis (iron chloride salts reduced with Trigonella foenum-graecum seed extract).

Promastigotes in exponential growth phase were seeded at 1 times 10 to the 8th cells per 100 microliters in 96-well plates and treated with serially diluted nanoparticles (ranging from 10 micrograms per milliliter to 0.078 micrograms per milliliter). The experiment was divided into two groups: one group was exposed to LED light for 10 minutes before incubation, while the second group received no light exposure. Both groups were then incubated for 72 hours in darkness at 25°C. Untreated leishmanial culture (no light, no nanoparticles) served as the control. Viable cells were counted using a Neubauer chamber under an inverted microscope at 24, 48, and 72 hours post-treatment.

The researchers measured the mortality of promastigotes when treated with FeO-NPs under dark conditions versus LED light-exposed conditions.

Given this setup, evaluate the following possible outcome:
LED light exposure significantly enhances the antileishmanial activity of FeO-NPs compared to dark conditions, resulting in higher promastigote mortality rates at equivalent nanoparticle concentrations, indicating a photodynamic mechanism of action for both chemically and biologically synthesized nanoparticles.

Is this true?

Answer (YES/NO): YES